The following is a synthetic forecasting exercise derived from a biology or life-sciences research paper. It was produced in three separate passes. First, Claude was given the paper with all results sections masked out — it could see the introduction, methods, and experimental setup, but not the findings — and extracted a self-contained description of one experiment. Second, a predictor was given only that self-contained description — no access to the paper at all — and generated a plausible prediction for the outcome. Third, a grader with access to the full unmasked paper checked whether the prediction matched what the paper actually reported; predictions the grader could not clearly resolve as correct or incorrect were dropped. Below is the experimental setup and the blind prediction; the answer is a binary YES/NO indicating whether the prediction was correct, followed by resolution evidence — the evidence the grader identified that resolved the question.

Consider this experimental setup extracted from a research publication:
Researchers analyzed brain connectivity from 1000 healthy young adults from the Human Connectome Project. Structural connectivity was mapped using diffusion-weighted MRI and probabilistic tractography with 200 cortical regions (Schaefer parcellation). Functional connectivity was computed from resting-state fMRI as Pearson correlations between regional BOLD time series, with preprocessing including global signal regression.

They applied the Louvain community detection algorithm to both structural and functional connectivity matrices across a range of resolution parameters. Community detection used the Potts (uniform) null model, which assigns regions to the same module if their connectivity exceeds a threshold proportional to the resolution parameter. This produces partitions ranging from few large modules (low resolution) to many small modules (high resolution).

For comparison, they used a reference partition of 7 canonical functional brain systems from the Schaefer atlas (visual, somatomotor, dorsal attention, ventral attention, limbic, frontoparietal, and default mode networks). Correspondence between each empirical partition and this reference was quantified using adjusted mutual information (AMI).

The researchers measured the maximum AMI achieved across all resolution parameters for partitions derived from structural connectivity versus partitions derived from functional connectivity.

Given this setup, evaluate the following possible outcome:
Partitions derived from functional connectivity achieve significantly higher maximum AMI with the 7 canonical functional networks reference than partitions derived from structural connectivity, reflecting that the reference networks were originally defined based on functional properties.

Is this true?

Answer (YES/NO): YES